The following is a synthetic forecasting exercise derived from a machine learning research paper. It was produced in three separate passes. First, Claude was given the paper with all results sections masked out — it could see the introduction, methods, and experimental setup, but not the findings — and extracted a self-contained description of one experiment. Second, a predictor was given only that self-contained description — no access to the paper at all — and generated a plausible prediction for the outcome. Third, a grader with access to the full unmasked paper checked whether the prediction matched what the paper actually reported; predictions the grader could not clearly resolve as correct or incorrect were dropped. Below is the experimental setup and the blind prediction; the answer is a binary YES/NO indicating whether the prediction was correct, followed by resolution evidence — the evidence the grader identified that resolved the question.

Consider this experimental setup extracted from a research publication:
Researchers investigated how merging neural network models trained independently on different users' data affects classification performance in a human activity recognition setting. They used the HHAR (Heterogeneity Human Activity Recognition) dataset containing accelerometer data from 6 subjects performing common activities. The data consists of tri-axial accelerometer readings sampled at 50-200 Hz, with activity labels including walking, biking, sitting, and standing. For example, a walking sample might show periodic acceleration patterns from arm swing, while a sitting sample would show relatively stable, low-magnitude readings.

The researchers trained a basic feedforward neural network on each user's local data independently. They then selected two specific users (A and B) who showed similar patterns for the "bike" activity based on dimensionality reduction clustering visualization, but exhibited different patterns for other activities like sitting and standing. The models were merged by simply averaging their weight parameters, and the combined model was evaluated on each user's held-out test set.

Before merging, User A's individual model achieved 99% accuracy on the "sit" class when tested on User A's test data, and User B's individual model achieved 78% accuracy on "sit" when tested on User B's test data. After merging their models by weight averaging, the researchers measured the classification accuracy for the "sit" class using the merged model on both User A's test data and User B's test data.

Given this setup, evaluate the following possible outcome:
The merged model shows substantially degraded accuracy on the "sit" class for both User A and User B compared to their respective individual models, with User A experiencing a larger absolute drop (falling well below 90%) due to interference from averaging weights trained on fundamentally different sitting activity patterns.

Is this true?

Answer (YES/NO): YES